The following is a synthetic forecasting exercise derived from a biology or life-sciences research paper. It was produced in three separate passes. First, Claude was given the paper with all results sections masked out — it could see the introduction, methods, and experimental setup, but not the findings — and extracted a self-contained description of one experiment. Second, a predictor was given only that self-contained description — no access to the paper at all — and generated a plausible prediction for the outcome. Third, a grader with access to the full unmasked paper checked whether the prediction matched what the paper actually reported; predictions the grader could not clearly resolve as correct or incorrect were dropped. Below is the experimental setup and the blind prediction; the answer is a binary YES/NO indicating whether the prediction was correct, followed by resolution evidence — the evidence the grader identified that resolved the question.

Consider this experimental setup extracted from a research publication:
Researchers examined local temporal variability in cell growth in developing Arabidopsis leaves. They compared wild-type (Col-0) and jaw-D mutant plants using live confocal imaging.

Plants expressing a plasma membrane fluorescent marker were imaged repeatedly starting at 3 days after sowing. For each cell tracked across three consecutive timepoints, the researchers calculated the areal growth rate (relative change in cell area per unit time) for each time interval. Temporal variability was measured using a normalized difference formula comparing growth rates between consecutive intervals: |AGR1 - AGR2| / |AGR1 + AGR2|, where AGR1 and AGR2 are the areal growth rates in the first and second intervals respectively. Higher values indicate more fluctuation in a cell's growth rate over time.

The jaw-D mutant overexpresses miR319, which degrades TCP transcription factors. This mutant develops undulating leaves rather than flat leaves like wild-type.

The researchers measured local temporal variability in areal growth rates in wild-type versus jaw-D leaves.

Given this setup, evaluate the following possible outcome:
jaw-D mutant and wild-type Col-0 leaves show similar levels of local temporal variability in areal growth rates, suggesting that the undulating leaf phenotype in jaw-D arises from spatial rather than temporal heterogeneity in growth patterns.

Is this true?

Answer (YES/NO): NO